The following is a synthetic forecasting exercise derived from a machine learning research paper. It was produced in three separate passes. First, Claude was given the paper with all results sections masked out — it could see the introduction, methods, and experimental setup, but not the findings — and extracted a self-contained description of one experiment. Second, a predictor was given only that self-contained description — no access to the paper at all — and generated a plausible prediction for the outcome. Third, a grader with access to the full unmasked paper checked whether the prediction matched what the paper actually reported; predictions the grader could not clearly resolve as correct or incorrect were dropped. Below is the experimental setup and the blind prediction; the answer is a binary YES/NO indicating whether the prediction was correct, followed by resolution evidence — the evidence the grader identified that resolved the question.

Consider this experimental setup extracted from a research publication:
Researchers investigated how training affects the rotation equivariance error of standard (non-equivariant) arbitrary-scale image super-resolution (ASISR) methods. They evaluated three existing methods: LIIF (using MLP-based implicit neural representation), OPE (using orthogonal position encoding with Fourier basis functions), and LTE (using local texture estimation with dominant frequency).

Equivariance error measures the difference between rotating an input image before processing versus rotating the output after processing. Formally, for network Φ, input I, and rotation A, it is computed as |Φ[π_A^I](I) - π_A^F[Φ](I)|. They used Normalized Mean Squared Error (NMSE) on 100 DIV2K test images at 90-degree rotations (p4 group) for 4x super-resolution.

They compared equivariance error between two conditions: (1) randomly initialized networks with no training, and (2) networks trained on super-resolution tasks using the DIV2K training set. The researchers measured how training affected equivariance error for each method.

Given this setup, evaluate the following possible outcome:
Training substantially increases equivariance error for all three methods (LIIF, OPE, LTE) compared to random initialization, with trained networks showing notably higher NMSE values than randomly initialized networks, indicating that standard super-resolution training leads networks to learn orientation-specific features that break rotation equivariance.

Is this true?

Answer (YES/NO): NO